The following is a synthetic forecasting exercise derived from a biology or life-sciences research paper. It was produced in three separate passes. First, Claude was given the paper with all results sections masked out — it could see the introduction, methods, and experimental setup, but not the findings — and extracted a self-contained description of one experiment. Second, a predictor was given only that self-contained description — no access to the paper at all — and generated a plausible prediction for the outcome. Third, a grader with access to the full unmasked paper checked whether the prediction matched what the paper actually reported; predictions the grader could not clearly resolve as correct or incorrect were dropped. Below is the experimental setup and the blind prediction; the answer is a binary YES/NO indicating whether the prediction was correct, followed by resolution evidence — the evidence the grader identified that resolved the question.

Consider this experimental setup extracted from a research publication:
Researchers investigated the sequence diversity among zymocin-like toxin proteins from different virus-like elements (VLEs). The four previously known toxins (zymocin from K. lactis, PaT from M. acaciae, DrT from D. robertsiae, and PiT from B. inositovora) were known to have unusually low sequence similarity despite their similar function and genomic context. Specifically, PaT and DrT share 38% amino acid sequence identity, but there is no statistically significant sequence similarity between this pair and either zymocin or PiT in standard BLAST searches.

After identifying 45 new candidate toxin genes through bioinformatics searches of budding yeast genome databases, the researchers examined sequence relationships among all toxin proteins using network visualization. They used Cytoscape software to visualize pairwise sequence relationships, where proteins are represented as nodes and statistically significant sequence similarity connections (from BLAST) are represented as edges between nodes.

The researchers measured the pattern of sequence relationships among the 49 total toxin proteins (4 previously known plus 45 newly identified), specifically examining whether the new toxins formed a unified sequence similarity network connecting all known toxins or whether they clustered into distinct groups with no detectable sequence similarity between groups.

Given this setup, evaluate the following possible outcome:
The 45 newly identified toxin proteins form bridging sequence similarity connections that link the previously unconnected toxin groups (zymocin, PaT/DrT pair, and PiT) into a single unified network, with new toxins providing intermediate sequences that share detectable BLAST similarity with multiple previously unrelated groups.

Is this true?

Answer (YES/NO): NO